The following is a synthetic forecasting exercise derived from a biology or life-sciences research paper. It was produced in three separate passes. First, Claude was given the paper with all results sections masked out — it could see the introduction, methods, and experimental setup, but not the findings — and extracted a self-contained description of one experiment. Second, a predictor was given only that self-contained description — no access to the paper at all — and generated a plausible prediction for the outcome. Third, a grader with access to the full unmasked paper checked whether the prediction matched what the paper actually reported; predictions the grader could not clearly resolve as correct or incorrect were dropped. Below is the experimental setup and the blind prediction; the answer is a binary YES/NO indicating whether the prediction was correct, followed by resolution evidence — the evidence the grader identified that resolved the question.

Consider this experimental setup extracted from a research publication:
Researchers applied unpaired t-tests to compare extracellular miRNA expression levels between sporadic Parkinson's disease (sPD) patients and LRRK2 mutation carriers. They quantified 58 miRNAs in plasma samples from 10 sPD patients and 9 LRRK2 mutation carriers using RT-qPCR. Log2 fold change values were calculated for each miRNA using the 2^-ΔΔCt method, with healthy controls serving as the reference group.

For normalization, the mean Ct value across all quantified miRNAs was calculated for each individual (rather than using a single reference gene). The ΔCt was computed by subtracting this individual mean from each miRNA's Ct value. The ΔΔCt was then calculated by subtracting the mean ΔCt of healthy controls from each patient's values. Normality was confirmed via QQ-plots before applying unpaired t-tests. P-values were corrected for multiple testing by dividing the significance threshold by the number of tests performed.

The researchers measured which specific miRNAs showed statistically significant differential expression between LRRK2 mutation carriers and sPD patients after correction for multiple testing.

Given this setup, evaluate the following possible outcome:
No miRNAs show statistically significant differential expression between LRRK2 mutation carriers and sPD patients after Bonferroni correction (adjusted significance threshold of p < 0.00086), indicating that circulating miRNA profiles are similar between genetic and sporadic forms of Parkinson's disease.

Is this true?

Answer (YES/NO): NO